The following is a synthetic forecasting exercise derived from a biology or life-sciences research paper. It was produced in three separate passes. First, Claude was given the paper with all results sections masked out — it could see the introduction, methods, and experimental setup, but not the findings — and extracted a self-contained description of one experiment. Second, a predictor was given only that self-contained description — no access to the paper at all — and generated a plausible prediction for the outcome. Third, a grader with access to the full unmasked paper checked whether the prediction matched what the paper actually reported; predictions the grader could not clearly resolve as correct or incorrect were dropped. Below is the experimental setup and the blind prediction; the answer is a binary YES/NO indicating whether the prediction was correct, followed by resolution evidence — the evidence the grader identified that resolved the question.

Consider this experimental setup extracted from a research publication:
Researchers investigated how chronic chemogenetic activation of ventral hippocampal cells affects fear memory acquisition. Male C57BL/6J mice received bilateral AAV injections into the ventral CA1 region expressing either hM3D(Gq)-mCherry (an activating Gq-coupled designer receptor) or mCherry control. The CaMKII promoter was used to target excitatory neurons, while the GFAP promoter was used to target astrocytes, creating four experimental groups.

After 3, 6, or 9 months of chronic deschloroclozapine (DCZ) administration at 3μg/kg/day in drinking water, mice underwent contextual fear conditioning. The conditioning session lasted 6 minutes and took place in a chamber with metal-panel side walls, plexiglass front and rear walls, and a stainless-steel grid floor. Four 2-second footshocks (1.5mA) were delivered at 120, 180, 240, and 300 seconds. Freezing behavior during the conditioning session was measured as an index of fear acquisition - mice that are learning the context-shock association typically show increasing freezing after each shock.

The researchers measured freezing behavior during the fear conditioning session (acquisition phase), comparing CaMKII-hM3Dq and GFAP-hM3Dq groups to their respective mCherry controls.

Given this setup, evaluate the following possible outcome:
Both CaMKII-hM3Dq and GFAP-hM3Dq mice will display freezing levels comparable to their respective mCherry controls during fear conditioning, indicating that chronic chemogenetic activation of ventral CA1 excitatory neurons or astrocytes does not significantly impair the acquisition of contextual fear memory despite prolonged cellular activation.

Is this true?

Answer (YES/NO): NO